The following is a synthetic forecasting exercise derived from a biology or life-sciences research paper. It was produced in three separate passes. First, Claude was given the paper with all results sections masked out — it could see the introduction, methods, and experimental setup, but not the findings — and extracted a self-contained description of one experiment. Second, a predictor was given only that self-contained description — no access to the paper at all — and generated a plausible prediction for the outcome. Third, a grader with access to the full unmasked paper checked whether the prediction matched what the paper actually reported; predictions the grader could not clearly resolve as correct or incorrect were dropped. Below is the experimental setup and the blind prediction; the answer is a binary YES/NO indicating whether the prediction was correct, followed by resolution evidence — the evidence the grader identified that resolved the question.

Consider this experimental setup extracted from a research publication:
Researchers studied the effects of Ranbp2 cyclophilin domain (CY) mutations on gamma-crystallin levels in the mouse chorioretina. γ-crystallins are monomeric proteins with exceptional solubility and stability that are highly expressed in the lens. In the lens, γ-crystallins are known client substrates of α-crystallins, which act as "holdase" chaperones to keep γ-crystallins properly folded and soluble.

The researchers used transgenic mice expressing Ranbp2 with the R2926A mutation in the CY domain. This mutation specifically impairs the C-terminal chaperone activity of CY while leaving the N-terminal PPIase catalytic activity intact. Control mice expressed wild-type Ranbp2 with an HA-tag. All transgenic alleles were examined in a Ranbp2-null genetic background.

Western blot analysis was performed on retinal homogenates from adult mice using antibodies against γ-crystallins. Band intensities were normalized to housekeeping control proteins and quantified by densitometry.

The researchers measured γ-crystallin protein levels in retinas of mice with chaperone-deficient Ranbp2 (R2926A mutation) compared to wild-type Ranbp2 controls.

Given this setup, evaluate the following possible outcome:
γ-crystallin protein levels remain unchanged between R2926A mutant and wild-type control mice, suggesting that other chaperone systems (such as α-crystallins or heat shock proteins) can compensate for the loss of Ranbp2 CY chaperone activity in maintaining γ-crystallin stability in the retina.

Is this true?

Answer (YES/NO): NO